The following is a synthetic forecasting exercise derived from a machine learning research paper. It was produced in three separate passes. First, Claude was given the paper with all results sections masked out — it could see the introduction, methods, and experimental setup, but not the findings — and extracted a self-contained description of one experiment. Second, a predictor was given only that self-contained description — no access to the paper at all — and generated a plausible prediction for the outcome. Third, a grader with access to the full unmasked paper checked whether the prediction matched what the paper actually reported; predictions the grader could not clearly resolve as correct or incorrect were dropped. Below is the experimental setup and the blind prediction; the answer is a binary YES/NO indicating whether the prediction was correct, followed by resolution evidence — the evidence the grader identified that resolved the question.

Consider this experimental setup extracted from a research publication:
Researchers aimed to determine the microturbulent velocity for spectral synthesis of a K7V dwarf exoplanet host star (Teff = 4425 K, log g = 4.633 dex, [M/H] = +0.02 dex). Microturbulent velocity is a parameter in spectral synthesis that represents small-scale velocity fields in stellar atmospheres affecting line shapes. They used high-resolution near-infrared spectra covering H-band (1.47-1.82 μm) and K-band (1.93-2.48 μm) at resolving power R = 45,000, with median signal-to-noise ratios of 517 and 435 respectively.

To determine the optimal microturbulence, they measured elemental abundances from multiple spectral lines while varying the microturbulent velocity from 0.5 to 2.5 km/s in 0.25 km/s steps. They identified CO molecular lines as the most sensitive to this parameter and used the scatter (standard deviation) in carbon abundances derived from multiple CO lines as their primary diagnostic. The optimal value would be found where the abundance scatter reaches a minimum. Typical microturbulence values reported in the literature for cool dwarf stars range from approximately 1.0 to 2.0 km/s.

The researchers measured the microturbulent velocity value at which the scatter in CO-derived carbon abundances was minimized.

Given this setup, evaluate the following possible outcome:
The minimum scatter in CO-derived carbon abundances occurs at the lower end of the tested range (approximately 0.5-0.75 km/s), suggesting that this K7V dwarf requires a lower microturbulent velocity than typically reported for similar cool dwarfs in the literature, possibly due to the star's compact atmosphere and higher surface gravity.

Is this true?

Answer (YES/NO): NO